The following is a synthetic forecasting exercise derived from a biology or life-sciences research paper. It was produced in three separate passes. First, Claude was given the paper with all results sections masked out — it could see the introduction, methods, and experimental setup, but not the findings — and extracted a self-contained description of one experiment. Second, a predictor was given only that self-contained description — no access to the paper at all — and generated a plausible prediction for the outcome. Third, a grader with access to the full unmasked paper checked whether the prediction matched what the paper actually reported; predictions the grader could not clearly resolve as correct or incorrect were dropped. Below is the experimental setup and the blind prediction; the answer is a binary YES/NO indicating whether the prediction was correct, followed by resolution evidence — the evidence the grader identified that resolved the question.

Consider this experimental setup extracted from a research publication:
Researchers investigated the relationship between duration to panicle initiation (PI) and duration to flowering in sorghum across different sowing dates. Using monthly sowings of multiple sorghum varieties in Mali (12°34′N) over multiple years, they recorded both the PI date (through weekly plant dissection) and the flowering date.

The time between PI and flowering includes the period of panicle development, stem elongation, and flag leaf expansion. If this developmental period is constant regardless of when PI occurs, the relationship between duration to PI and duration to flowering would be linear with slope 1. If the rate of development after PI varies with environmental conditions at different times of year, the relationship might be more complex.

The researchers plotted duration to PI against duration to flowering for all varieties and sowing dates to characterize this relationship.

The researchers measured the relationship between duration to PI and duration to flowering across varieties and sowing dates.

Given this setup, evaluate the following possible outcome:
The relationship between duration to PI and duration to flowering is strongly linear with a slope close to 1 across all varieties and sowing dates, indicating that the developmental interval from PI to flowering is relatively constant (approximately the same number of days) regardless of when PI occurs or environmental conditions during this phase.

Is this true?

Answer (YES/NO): NO